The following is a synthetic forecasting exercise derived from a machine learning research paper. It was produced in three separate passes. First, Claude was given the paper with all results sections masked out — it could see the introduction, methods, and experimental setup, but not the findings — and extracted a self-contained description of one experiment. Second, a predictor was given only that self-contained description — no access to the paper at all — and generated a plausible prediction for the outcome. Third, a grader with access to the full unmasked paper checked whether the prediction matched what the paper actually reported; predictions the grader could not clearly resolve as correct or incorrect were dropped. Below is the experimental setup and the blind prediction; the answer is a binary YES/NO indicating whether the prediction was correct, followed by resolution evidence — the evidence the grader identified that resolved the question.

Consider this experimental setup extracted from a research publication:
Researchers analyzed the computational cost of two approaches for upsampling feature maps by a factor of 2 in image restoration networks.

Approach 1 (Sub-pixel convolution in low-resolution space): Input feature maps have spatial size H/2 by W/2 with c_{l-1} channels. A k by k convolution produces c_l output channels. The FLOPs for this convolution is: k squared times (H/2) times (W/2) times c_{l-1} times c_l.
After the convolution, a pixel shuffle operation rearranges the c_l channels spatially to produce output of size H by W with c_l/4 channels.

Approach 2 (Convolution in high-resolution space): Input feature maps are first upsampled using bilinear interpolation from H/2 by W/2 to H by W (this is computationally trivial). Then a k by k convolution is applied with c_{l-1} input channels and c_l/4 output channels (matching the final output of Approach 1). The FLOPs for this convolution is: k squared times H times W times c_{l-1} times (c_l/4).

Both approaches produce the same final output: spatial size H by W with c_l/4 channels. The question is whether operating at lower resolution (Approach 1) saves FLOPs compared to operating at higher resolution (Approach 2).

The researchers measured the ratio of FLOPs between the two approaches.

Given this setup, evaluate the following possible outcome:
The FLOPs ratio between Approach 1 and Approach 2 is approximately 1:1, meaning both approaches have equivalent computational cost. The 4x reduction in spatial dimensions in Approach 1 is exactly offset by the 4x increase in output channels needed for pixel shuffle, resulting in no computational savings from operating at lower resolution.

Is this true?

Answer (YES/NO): YES